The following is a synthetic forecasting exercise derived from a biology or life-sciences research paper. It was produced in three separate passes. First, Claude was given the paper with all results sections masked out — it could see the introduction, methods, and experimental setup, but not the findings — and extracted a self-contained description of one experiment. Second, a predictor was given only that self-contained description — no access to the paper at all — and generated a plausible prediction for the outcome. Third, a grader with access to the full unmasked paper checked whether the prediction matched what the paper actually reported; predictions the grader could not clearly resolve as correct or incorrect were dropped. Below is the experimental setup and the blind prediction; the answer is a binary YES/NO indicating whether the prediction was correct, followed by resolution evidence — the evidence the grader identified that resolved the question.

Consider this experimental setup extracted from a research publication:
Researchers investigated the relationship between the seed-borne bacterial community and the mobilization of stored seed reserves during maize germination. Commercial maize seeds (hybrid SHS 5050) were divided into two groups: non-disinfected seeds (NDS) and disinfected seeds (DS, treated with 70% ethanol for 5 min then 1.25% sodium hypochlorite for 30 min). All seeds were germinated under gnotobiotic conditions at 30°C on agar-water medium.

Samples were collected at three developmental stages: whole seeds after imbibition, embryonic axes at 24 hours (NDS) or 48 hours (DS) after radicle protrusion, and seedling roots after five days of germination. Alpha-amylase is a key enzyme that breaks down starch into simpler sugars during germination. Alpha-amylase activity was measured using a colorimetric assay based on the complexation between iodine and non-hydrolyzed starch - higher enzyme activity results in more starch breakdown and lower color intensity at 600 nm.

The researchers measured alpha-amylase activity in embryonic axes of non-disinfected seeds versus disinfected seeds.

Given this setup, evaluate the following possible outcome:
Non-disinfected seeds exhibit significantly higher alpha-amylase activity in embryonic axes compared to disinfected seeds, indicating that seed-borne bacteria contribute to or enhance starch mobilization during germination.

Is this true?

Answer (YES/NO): NO